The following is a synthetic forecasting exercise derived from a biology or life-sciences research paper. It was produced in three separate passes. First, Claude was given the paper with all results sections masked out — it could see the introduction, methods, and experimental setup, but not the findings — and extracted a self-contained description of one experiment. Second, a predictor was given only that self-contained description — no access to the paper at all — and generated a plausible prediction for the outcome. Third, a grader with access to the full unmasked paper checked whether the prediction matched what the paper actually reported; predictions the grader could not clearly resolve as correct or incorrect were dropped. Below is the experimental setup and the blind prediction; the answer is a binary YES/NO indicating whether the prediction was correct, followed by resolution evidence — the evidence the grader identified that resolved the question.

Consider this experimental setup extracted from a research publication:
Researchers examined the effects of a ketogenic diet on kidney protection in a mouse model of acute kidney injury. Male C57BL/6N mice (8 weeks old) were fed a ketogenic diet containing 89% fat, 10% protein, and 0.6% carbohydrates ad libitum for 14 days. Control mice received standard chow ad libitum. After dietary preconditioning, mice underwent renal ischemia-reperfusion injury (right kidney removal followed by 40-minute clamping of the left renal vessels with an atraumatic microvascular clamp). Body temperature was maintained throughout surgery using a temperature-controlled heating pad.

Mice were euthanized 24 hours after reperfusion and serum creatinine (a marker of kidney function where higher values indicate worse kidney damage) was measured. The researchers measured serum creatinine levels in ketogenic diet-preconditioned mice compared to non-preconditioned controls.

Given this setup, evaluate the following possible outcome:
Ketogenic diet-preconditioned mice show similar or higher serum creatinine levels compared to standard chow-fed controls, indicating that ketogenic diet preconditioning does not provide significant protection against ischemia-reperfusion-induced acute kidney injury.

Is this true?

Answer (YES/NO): YES